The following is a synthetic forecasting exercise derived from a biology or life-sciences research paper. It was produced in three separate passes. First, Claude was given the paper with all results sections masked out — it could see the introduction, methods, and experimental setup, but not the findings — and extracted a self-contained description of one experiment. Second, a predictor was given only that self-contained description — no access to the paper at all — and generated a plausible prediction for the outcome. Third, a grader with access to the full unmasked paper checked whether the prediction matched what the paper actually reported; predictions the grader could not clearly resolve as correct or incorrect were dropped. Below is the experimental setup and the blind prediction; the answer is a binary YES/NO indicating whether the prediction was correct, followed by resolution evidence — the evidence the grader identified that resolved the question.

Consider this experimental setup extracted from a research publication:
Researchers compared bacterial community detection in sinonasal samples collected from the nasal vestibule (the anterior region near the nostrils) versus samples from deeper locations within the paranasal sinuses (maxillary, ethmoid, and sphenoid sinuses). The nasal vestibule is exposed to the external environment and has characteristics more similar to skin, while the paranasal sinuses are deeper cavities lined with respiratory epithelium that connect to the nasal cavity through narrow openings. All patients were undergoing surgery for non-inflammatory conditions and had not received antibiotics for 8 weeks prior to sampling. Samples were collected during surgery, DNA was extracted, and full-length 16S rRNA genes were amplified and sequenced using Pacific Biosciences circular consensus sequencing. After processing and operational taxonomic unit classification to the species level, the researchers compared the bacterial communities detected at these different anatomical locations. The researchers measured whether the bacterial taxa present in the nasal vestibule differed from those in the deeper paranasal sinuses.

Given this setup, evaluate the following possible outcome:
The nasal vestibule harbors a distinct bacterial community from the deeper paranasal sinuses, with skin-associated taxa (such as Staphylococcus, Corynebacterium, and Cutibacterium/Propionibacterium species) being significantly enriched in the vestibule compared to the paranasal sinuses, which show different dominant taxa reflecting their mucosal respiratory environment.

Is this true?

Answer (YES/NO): NO